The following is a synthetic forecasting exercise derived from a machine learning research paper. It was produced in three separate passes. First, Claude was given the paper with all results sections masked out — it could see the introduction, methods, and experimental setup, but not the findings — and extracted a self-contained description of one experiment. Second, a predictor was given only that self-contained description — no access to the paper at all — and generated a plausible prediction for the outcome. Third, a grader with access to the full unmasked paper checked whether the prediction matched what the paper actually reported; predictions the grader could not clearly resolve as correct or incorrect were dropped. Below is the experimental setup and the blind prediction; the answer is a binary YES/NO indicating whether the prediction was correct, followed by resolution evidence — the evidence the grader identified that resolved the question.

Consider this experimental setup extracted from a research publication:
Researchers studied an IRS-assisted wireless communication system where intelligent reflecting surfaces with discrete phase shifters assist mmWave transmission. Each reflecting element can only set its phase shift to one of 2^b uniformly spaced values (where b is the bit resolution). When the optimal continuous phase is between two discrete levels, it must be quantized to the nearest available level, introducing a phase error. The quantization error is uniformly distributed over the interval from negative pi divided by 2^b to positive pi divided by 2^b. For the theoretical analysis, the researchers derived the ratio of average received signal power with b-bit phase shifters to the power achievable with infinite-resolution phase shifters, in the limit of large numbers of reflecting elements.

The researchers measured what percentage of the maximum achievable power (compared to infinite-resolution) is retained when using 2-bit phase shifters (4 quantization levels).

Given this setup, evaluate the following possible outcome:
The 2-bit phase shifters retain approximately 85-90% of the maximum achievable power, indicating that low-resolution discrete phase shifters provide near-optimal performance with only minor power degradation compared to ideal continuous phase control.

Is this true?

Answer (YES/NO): NO